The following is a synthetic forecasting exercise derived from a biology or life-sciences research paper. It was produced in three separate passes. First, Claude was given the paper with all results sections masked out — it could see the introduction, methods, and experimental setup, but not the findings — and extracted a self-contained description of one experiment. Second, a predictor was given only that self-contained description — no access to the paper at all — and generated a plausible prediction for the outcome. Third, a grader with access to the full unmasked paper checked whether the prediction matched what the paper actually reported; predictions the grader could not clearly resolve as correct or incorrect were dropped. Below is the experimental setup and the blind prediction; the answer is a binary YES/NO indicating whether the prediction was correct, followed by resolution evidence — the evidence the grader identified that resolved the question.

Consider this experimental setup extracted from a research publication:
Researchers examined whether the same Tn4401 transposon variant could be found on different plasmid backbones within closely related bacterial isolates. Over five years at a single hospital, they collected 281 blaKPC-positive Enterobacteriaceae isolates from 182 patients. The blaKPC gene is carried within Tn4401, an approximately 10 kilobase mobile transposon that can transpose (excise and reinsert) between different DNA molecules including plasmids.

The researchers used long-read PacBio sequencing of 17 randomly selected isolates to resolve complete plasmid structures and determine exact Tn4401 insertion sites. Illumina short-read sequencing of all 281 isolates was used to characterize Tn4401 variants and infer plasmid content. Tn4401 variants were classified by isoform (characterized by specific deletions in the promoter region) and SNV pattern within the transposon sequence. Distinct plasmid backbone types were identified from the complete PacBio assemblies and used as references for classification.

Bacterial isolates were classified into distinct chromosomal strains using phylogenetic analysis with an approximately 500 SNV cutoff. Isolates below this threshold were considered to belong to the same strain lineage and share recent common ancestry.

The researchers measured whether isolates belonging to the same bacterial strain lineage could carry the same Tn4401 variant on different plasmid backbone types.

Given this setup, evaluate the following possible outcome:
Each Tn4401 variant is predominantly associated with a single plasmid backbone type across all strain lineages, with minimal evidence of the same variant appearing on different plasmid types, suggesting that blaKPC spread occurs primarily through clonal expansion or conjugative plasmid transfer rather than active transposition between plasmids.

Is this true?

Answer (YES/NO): NO